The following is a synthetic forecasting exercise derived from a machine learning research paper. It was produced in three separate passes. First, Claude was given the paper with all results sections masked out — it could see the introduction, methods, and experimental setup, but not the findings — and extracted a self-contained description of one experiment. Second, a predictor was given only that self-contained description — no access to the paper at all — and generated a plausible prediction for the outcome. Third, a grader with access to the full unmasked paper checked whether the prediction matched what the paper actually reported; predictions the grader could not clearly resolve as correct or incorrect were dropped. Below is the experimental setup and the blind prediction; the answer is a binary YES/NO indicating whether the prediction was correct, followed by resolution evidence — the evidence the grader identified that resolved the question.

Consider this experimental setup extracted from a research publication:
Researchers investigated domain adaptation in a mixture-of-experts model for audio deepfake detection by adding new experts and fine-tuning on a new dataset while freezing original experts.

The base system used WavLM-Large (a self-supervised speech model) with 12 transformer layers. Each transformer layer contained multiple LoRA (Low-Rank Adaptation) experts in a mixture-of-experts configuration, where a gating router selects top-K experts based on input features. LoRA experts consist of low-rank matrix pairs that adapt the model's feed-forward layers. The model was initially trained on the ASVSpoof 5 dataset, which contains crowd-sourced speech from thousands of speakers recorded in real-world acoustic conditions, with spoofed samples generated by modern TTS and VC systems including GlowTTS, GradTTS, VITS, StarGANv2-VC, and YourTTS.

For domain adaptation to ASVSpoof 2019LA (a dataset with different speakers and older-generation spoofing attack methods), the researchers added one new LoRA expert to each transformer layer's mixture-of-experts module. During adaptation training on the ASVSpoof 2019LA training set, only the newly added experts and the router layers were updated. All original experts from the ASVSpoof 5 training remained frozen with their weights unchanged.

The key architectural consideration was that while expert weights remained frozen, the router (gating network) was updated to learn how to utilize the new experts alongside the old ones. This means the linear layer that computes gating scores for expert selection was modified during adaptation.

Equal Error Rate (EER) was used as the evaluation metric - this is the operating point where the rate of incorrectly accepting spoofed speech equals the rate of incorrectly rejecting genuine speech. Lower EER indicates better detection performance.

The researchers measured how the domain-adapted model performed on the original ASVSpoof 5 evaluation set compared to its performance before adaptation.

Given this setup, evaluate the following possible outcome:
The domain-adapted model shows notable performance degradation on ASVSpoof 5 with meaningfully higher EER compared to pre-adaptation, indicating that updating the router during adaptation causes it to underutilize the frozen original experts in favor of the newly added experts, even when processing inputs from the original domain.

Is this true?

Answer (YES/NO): YES